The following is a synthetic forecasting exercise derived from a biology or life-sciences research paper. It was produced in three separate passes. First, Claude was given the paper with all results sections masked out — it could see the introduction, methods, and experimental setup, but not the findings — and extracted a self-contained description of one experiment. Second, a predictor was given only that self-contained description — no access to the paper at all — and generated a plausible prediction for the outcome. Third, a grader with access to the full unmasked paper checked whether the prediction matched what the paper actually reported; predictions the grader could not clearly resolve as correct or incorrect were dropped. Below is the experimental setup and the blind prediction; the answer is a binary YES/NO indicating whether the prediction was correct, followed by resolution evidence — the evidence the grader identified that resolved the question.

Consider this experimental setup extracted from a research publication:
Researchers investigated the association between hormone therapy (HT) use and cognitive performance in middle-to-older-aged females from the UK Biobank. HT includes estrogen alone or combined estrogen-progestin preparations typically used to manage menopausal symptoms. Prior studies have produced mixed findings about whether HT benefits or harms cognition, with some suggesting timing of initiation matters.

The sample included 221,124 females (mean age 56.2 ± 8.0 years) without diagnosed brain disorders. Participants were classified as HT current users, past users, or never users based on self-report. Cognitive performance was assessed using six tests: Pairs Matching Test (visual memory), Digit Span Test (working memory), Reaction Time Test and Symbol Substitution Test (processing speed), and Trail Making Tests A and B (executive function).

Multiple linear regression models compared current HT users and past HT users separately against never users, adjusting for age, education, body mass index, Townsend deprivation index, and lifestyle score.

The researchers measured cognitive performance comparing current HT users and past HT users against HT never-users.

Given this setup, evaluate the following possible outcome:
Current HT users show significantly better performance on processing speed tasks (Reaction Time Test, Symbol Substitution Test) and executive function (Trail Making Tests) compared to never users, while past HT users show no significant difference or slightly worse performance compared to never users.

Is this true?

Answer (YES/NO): NO